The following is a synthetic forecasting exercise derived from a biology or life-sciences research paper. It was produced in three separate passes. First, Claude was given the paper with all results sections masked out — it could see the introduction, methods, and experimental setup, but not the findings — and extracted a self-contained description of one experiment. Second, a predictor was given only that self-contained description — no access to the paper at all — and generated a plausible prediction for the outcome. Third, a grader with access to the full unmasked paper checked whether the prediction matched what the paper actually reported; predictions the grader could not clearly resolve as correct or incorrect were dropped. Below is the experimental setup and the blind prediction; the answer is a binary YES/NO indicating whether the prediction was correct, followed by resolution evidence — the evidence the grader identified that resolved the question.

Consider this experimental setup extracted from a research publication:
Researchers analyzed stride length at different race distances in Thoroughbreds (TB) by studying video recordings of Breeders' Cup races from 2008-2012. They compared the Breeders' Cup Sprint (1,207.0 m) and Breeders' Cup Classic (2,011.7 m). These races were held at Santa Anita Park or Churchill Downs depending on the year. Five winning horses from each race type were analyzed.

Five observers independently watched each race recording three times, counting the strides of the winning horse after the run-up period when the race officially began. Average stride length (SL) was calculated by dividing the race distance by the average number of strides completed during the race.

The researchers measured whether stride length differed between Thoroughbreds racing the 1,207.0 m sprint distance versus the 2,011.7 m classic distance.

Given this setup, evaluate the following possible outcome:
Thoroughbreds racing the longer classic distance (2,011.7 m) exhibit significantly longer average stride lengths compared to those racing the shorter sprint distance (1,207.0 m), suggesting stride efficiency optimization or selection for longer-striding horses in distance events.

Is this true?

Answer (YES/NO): NO